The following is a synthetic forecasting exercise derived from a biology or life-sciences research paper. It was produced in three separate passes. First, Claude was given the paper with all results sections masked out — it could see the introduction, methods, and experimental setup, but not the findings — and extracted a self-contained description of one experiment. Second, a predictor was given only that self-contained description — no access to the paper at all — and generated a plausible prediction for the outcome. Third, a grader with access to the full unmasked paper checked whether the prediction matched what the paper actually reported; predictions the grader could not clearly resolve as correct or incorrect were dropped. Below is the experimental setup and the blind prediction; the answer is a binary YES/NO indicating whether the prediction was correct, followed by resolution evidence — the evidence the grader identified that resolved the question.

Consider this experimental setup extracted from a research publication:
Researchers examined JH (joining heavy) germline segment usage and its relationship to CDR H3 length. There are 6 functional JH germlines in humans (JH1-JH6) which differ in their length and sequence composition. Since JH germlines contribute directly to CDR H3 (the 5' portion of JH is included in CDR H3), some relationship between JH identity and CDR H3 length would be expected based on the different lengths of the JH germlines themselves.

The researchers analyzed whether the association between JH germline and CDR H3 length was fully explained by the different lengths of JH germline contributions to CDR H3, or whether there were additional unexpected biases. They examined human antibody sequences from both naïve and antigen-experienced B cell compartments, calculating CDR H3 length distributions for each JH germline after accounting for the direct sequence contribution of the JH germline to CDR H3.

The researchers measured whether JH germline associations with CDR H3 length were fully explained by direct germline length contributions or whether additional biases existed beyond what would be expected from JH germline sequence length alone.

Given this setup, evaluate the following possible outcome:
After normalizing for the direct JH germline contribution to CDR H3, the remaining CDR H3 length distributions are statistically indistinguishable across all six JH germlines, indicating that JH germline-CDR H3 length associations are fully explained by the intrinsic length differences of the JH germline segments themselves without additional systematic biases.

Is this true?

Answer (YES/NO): NO